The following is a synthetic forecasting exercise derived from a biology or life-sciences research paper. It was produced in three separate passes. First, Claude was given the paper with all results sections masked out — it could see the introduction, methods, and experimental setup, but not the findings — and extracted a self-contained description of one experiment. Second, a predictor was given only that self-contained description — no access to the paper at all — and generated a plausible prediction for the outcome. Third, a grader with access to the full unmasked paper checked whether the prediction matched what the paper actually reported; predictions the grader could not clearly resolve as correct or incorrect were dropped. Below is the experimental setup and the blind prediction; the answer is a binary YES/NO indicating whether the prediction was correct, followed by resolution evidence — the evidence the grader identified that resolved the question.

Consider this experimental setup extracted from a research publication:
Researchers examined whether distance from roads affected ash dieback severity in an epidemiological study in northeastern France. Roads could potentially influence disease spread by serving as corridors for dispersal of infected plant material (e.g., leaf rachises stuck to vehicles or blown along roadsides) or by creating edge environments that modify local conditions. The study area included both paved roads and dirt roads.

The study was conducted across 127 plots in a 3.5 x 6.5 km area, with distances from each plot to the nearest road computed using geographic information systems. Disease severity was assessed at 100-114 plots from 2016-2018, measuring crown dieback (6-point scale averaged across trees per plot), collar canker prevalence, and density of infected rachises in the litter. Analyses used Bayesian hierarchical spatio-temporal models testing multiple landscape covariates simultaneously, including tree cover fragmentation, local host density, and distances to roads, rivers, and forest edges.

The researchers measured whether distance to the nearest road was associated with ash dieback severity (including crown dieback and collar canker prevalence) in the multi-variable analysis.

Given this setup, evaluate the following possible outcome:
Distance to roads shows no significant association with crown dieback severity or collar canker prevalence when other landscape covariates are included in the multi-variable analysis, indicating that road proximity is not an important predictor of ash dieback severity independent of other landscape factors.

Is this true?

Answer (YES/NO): NO